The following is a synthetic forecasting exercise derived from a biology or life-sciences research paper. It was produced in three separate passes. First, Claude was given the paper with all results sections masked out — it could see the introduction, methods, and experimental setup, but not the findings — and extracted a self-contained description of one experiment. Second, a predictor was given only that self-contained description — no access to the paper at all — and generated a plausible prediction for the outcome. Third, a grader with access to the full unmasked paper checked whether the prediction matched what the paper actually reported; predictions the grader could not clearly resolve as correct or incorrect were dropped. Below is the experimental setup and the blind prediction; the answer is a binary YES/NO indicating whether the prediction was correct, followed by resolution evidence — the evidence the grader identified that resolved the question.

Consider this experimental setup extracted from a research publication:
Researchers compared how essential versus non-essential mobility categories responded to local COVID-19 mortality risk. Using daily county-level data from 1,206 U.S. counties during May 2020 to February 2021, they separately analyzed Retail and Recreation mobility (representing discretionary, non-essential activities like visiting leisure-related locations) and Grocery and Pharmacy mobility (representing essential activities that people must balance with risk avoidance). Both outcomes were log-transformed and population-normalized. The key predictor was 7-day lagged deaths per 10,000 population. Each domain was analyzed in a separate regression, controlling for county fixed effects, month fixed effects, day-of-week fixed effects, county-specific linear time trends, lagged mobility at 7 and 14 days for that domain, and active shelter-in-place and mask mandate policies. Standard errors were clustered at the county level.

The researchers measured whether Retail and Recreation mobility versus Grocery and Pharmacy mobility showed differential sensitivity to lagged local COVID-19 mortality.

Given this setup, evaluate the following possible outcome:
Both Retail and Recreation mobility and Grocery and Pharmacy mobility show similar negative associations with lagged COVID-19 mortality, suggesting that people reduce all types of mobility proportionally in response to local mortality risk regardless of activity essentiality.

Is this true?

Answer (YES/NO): NO